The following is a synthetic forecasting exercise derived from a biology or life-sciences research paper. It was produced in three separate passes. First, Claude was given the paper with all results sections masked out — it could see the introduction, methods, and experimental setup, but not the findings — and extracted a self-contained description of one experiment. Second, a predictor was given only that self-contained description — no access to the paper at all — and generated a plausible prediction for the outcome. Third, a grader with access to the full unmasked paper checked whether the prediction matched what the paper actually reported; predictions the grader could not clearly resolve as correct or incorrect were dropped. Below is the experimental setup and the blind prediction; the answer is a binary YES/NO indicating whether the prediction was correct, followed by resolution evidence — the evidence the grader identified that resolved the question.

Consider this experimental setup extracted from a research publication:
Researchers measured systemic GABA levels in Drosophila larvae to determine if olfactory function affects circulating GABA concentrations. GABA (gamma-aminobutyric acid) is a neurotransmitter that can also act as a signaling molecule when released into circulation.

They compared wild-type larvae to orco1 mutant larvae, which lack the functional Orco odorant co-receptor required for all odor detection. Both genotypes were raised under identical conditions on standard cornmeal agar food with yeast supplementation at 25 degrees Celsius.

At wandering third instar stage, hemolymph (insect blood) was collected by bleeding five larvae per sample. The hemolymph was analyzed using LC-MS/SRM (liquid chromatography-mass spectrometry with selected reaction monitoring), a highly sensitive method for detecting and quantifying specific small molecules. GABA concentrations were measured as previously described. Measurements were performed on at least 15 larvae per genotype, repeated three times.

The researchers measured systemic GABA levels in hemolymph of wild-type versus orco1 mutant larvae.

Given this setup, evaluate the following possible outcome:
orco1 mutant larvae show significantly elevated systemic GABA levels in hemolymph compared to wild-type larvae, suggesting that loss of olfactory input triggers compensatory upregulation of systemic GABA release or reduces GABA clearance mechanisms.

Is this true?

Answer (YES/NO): NO